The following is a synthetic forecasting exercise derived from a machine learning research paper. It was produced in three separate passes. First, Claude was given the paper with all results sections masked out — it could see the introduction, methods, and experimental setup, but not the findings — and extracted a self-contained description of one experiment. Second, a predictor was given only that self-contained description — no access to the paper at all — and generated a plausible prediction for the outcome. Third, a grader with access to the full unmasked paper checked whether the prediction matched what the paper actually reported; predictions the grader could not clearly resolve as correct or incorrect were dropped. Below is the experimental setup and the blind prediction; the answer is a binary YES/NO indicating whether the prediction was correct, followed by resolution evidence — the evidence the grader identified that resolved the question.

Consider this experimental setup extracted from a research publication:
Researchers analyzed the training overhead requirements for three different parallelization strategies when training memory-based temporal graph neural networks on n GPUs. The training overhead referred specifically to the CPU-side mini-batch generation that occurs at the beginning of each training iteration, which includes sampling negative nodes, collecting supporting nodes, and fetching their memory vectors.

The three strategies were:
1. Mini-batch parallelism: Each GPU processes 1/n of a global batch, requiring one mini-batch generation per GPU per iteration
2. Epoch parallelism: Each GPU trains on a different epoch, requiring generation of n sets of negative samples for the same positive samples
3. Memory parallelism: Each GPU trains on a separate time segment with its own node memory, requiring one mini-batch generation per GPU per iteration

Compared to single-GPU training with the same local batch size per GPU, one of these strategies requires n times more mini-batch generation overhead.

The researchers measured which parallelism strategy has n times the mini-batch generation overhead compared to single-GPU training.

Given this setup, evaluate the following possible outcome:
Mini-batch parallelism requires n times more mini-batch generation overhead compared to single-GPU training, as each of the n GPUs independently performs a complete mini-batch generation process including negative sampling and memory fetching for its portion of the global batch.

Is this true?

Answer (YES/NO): NO